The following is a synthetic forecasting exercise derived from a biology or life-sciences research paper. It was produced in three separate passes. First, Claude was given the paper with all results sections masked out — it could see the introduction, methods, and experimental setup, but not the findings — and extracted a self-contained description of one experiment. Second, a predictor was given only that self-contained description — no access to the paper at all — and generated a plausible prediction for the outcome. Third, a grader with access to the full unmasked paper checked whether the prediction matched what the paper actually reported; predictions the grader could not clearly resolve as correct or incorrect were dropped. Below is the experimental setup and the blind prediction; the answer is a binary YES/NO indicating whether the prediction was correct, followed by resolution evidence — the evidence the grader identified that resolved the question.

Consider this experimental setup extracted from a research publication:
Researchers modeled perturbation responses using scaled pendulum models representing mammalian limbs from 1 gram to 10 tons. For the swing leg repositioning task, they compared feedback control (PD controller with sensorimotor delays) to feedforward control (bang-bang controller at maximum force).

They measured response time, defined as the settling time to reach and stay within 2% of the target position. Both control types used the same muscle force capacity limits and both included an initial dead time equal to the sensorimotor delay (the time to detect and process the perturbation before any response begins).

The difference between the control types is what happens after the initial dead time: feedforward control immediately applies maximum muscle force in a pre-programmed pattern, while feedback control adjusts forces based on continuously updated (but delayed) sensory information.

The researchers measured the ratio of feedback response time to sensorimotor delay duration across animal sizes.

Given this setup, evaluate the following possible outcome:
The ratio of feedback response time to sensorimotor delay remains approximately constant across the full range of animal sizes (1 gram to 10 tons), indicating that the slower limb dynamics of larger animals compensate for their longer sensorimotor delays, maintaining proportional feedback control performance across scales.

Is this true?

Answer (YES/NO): NO